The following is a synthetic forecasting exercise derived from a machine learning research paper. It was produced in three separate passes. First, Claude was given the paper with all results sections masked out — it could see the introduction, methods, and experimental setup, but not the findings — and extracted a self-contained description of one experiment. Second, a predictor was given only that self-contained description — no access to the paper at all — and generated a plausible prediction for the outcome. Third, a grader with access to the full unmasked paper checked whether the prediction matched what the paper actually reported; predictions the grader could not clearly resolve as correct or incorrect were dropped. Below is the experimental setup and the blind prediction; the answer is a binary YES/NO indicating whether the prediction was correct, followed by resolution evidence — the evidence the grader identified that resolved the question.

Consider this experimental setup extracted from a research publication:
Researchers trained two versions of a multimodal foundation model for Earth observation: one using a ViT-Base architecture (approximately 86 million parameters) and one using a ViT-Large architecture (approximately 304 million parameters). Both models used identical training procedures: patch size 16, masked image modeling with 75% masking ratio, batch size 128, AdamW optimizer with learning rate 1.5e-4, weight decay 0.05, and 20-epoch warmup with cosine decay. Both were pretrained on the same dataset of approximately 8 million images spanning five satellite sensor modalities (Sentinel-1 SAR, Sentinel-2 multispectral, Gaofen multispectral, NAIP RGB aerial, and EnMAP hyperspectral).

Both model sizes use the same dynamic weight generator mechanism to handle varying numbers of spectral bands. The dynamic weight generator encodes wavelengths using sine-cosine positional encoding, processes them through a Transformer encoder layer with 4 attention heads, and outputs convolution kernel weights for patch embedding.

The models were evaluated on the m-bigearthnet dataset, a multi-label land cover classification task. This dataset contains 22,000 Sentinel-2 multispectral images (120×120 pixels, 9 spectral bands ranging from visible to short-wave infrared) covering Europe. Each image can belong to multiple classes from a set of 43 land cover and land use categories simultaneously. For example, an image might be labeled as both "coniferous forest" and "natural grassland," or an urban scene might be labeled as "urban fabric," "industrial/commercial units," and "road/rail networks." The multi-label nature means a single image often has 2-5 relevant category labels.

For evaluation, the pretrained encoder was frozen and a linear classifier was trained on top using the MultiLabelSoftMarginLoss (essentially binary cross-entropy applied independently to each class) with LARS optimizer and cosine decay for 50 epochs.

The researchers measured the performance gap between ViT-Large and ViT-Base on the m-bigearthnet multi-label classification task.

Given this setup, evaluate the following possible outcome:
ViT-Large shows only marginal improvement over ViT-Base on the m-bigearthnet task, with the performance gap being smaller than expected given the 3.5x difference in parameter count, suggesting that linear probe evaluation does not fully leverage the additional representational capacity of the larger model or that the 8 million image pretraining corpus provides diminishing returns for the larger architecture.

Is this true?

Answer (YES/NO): YES